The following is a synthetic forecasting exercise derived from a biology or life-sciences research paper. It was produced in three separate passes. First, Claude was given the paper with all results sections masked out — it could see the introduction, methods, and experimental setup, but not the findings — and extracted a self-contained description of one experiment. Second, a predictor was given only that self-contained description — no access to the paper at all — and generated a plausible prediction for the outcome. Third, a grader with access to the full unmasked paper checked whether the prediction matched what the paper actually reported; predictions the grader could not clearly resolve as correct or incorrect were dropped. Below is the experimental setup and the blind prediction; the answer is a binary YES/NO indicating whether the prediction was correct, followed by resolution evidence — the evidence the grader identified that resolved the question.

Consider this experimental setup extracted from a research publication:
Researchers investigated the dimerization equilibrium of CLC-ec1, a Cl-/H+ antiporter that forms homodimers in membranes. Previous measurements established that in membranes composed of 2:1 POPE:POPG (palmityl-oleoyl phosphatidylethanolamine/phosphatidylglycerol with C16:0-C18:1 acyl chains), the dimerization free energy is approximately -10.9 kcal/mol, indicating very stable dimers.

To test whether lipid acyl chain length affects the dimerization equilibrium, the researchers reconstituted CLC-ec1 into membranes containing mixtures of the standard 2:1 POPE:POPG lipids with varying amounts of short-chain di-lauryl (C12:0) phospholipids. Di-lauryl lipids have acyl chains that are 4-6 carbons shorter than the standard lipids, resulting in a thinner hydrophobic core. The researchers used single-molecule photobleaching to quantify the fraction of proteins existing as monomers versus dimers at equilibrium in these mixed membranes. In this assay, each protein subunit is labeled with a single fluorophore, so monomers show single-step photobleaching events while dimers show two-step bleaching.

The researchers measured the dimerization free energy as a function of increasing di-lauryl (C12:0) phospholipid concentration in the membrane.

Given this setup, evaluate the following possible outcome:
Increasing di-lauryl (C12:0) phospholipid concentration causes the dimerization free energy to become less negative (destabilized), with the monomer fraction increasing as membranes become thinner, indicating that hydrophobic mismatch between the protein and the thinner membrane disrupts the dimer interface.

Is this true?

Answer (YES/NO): NO